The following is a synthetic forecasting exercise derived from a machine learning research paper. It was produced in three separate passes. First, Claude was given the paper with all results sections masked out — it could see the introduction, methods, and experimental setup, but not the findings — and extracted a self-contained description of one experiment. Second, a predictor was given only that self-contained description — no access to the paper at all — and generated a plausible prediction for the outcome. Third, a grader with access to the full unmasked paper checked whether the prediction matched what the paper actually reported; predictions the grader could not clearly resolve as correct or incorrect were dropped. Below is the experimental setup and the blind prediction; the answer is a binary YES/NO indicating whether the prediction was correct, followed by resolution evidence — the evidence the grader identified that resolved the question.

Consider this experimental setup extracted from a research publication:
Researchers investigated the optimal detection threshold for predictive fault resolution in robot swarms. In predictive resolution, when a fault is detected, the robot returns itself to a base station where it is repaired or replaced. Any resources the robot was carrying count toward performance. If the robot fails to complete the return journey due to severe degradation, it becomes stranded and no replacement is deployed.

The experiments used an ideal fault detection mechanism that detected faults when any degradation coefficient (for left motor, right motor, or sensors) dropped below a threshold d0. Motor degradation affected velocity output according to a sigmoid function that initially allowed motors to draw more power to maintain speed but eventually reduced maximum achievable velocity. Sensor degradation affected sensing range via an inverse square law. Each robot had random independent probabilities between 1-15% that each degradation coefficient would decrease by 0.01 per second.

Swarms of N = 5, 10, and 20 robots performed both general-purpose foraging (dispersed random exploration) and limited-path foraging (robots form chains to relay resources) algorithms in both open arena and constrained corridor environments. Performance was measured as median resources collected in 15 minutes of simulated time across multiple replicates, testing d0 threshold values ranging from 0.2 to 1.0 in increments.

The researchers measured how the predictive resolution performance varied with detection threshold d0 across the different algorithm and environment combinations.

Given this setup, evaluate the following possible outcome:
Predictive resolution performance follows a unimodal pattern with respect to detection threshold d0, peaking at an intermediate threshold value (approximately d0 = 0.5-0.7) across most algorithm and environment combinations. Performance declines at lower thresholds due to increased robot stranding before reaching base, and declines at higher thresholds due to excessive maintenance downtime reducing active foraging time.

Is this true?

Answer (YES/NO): NO